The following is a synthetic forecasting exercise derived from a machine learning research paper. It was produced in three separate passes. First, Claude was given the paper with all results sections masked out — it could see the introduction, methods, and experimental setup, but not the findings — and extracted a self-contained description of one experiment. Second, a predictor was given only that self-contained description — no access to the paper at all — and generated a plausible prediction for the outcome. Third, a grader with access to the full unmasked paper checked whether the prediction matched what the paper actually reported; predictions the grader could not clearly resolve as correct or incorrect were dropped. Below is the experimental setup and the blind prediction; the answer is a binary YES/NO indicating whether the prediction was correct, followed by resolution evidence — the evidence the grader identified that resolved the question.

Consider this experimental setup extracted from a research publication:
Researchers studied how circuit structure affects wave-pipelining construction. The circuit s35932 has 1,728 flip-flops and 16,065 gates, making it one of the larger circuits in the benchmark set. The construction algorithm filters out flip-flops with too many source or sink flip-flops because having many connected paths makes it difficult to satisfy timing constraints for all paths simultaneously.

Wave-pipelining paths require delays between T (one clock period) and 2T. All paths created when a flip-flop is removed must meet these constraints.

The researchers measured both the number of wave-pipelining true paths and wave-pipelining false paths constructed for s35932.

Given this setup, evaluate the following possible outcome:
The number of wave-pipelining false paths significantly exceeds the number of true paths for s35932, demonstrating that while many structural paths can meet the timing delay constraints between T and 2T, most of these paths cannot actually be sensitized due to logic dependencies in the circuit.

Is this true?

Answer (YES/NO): NO